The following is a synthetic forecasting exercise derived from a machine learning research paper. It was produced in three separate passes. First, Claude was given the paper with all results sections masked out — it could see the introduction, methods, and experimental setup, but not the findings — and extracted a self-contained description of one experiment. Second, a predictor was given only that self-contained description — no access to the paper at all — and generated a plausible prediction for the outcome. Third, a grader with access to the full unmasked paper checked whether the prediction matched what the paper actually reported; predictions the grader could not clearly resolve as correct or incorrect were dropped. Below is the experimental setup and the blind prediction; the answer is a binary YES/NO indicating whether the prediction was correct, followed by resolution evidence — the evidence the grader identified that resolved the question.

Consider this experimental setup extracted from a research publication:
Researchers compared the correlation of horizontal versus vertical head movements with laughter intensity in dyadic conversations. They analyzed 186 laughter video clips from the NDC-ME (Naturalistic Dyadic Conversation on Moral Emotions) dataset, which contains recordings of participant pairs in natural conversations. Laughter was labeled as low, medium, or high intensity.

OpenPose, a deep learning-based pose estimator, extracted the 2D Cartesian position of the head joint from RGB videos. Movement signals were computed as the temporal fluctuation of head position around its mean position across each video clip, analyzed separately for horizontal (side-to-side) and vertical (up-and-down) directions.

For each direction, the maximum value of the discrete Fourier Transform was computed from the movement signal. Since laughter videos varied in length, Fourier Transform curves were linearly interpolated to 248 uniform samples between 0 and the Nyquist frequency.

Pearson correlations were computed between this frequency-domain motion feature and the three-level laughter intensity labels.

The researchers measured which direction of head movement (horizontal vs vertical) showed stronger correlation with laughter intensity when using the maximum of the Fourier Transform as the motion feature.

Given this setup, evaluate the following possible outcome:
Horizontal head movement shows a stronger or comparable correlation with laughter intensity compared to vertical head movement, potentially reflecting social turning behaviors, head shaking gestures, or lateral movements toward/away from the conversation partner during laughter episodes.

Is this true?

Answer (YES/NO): NO